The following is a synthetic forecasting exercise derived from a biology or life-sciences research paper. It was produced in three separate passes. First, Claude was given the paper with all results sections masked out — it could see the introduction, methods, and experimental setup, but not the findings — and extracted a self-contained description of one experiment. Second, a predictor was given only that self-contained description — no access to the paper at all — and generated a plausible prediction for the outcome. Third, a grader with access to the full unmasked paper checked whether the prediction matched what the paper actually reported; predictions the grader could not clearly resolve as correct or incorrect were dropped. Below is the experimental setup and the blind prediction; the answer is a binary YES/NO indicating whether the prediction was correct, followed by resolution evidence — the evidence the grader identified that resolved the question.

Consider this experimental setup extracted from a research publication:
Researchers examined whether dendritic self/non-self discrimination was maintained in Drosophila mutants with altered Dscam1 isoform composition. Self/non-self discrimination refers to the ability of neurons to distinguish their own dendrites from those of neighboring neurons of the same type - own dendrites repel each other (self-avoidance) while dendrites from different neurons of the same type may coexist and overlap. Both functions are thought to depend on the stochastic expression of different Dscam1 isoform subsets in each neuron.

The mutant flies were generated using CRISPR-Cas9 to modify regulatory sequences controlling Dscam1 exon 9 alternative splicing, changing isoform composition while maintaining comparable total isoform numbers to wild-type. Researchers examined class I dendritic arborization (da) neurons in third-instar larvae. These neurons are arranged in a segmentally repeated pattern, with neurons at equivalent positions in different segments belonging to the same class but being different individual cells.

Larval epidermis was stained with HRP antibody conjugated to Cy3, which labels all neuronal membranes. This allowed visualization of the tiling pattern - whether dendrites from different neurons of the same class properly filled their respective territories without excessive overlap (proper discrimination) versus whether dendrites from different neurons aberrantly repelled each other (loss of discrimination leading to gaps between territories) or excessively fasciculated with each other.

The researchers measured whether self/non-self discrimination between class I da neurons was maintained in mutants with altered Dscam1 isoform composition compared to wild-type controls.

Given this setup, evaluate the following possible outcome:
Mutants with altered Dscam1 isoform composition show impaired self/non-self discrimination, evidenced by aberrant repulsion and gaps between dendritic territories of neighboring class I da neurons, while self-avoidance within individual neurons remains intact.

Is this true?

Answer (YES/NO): NO